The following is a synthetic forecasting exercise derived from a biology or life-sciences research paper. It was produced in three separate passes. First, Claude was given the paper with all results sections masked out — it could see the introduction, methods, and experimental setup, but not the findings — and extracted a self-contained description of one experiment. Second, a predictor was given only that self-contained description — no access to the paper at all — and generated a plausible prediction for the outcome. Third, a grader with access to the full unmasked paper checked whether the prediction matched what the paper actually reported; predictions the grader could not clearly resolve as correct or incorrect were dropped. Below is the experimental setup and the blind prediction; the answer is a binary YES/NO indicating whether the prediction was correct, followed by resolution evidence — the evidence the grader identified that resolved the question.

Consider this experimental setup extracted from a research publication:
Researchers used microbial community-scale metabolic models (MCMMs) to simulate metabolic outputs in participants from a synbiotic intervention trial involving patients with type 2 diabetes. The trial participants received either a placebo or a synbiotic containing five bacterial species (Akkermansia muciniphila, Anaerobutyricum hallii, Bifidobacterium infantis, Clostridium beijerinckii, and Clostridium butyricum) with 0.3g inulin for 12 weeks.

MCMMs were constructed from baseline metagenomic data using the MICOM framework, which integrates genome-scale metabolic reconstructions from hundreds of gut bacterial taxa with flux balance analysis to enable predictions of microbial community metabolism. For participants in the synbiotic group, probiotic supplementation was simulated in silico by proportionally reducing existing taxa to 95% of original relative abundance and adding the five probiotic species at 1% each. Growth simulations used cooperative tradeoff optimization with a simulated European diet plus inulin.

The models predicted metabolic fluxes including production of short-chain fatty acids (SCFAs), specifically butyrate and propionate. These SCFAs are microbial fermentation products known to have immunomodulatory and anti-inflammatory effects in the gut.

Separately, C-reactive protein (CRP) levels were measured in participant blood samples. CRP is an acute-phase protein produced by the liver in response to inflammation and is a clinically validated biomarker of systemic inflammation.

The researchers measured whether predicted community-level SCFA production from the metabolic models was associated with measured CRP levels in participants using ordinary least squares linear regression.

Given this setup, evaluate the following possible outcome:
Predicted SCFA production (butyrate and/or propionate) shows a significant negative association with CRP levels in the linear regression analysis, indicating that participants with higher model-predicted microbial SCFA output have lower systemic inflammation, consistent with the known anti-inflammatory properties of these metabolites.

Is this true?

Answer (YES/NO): YES